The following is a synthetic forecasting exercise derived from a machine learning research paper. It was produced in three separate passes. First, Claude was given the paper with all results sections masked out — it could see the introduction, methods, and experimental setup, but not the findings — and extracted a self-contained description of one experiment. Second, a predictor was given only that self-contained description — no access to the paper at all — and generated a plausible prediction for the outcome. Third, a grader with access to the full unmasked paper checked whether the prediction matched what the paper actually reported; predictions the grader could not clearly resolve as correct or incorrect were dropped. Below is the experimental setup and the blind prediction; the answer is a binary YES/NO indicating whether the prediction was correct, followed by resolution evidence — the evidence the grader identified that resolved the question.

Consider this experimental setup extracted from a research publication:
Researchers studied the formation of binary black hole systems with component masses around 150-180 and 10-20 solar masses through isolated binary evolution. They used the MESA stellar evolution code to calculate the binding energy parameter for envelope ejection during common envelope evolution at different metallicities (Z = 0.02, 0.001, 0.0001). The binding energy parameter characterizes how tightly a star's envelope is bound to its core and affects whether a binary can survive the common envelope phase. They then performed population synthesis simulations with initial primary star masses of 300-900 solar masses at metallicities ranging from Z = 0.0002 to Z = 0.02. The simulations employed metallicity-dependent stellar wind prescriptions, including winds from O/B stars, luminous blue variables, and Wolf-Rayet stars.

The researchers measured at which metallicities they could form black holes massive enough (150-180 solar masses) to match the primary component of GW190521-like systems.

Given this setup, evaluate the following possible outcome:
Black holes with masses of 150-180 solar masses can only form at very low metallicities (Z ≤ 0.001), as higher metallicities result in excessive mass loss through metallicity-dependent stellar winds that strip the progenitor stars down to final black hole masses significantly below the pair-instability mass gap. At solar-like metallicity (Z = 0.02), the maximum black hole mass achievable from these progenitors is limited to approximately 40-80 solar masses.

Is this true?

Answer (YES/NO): NO